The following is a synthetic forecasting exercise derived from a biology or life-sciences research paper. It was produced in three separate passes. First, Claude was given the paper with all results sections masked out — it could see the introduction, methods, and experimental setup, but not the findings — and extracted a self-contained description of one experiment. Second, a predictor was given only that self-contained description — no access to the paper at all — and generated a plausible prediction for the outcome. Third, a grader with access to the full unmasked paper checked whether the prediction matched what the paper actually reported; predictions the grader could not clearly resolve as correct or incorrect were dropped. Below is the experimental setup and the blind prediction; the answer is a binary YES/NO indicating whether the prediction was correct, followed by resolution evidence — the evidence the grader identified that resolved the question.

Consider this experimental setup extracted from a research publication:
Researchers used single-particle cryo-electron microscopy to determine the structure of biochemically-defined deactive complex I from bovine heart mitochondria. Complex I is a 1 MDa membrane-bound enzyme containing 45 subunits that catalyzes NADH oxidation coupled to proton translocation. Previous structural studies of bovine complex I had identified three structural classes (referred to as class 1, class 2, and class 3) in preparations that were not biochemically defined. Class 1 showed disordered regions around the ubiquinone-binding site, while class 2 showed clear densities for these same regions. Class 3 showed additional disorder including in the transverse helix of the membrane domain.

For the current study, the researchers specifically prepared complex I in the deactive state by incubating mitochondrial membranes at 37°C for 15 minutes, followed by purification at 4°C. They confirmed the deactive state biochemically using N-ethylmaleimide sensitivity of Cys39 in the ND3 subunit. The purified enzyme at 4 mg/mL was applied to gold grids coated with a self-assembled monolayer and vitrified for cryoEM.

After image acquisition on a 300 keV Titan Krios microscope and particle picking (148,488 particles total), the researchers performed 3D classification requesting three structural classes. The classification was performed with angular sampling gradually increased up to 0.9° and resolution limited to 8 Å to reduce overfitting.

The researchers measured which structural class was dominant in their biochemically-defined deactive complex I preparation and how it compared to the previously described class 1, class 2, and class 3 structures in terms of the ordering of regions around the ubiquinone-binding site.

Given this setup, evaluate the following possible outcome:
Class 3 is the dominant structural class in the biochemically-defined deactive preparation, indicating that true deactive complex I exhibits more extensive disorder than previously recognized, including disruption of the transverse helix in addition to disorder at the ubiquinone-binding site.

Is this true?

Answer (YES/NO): NO